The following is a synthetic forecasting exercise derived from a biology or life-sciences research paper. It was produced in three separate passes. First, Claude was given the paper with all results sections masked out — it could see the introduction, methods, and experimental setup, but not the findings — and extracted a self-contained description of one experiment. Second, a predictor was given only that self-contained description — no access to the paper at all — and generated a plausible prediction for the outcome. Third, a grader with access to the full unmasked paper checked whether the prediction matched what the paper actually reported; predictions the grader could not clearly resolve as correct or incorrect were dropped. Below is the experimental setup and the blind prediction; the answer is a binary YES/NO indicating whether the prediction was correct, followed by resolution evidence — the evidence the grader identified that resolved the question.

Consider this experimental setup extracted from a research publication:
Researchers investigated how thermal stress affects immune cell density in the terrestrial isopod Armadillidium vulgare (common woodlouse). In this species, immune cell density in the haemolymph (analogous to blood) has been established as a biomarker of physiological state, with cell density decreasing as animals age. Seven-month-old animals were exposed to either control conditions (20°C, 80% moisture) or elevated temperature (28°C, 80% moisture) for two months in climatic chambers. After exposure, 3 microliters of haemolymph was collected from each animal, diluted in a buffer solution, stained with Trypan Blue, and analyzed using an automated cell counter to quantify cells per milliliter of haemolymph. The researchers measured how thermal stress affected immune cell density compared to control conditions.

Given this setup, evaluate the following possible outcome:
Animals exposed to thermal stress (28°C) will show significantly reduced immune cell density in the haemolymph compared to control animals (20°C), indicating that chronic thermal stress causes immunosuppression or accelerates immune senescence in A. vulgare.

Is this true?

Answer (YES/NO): YES